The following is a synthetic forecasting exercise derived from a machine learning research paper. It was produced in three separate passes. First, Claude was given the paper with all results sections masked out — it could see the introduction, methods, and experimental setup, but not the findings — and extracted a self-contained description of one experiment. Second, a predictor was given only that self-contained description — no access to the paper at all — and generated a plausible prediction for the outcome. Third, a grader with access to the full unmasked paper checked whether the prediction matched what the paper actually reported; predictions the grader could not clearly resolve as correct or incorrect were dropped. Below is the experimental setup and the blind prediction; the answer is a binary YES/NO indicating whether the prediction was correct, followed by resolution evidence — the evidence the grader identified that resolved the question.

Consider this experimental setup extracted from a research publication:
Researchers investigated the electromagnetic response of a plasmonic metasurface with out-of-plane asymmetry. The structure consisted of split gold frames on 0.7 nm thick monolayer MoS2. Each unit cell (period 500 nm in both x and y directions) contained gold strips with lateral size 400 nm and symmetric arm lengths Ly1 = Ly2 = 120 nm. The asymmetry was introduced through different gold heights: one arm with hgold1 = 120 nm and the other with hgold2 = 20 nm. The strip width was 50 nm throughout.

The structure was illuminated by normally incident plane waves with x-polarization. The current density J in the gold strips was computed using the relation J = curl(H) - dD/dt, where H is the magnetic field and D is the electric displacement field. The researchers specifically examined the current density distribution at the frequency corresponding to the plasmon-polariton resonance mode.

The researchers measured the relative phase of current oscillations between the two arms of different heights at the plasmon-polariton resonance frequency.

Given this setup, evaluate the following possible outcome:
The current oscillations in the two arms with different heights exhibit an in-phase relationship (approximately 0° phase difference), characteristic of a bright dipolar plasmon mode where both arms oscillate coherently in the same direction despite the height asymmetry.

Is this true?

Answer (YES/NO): YES